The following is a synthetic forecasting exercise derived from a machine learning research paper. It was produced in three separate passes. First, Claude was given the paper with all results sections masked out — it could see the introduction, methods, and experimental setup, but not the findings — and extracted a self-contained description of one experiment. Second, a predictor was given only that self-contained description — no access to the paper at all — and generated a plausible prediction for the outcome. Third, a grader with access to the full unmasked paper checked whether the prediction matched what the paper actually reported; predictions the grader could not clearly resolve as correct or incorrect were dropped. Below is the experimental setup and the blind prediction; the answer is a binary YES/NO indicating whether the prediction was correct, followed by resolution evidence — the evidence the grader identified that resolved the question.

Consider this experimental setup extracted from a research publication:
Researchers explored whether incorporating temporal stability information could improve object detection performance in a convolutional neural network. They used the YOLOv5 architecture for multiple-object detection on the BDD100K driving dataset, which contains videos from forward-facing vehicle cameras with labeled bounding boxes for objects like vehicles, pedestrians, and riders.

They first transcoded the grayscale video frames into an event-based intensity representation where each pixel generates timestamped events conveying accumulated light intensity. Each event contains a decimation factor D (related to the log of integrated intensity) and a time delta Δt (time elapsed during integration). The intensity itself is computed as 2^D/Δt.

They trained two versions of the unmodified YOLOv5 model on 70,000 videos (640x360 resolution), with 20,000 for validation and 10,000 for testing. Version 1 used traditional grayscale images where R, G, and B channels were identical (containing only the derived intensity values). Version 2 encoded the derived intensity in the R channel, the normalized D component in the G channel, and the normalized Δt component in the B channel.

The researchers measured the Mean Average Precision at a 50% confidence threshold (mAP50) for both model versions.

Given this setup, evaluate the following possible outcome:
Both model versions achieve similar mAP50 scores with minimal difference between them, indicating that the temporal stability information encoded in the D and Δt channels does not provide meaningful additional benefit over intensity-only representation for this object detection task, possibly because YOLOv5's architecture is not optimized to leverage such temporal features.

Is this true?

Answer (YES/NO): NO